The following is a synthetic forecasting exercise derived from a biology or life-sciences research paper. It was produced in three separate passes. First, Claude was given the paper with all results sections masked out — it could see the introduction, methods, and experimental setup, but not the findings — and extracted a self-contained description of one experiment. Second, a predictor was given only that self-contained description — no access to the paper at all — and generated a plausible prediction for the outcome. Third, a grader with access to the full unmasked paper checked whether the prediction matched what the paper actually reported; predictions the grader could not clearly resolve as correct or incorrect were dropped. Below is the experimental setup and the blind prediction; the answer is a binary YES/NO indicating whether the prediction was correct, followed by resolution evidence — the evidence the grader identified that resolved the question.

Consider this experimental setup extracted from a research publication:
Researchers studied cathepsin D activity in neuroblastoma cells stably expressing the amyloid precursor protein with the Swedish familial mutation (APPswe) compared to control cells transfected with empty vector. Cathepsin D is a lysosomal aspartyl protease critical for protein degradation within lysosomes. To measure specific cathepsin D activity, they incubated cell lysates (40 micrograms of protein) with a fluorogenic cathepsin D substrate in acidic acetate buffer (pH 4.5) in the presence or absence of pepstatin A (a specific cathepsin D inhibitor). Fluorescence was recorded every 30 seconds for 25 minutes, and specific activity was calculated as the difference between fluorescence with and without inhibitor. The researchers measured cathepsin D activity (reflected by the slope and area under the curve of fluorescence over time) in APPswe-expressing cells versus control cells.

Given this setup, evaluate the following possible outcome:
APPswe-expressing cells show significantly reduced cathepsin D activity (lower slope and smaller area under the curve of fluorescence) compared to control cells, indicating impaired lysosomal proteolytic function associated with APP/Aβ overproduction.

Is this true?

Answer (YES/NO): YES